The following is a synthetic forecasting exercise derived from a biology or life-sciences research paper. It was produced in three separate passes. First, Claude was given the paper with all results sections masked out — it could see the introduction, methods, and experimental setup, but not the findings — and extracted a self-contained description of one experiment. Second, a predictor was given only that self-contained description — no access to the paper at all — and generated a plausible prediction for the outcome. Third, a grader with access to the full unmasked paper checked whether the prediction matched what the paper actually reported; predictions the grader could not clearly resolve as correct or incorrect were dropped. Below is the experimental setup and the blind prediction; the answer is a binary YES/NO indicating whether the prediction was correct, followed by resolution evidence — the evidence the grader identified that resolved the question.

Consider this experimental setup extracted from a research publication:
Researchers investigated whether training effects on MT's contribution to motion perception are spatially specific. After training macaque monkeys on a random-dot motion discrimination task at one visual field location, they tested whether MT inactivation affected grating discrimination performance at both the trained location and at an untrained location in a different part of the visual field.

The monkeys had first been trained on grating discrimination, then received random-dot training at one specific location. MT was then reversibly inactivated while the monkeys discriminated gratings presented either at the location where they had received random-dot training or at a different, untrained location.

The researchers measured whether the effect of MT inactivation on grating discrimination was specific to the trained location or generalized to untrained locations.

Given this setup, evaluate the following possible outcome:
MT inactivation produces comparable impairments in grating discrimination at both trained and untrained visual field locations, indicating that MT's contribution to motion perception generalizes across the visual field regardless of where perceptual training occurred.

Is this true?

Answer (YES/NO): NO